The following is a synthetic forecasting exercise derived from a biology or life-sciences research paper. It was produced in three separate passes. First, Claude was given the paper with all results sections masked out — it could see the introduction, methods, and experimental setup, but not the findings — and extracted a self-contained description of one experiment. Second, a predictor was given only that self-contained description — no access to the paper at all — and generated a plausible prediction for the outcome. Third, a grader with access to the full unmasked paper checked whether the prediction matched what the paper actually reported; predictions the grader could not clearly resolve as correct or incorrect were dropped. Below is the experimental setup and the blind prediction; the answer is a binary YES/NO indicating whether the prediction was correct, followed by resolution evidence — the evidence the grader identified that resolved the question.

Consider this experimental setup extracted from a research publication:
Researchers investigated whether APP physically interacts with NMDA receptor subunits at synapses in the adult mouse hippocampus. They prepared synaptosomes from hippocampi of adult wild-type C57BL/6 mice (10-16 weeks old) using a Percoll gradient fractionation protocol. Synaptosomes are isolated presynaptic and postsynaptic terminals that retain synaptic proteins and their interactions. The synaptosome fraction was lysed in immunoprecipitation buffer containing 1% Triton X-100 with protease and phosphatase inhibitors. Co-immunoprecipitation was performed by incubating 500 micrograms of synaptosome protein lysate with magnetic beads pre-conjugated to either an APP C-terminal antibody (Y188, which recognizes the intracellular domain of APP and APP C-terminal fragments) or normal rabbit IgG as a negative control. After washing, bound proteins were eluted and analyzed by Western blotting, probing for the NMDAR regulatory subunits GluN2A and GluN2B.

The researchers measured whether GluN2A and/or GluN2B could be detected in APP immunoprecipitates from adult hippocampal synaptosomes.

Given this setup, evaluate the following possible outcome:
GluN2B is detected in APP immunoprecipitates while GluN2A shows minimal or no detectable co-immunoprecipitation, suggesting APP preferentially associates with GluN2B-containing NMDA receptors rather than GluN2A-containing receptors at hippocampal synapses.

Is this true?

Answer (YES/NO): NO